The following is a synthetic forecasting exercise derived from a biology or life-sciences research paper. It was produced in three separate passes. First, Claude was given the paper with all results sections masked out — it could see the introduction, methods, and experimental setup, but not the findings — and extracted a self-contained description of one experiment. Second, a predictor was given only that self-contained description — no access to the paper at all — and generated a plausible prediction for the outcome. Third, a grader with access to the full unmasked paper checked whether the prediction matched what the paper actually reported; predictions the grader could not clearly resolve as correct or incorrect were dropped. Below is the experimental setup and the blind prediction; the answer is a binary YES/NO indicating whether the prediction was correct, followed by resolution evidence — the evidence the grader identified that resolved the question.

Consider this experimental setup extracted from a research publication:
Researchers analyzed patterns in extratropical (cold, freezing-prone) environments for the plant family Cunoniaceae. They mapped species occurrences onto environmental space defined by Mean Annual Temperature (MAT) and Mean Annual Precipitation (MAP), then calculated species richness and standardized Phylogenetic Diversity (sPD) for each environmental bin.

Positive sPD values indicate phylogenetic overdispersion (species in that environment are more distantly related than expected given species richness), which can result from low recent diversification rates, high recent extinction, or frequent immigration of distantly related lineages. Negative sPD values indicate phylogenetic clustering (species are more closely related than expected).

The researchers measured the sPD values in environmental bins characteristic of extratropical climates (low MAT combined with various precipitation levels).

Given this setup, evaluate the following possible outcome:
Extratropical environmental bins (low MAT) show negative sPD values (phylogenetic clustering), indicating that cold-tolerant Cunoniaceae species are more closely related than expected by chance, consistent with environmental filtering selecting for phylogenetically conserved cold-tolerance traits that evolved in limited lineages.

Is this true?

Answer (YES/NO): YES